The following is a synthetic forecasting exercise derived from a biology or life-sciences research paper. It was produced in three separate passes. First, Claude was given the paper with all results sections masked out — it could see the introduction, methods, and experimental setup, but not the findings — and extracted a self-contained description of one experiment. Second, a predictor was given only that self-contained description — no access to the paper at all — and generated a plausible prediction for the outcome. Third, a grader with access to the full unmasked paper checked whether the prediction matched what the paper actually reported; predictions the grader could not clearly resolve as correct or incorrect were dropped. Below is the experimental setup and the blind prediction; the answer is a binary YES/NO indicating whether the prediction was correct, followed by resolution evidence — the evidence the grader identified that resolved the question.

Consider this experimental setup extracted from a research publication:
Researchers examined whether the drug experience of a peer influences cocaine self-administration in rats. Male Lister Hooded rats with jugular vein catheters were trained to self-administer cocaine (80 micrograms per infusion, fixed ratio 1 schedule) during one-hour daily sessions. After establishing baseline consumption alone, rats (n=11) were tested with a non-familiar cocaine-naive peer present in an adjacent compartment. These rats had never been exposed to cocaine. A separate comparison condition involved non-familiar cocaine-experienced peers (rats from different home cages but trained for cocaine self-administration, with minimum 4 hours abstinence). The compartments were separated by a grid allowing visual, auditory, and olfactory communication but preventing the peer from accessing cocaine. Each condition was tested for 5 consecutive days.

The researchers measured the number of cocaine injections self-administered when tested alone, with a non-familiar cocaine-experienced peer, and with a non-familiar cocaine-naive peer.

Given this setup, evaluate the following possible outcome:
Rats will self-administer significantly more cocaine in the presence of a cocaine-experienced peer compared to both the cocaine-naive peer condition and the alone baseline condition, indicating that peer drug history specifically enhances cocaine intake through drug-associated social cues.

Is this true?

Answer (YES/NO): NO